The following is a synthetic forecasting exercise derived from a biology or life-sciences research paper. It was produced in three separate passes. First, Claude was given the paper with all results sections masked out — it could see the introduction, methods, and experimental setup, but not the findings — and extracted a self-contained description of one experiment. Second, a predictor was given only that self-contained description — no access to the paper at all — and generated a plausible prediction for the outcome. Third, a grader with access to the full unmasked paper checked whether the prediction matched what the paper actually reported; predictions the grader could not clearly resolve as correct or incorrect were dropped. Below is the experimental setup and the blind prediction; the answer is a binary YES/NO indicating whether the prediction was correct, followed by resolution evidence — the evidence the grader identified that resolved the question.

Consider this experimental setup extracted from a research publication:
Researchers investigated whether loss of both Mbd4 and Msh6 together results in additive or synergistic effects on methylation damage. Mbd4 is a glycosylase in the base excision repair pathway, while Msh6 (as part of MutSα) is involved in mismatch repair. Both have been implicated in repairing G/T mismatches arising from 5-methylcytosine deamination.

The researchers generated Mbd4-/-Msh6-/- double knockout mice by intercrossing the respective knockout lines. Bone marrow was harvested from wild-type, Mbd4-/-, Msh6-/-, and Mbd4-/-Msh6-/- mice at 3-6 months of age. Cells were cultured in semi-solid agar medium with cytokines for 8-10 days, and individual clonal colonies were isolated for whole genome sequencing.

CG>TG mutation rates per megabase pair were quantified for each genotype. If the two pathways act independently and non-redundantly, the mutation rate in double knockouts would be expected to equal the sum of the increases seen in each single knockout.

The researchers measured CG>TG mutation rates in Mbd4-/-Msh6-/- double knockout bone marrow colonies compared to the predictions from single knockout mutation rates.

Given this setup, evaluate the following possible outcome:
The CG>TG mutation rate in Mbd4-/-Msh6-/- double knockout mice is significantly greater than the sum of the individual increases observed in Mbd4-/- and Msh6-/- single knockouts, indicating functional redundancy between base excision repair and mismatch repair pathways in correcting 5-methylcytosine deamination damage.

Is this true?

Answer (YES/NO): NO